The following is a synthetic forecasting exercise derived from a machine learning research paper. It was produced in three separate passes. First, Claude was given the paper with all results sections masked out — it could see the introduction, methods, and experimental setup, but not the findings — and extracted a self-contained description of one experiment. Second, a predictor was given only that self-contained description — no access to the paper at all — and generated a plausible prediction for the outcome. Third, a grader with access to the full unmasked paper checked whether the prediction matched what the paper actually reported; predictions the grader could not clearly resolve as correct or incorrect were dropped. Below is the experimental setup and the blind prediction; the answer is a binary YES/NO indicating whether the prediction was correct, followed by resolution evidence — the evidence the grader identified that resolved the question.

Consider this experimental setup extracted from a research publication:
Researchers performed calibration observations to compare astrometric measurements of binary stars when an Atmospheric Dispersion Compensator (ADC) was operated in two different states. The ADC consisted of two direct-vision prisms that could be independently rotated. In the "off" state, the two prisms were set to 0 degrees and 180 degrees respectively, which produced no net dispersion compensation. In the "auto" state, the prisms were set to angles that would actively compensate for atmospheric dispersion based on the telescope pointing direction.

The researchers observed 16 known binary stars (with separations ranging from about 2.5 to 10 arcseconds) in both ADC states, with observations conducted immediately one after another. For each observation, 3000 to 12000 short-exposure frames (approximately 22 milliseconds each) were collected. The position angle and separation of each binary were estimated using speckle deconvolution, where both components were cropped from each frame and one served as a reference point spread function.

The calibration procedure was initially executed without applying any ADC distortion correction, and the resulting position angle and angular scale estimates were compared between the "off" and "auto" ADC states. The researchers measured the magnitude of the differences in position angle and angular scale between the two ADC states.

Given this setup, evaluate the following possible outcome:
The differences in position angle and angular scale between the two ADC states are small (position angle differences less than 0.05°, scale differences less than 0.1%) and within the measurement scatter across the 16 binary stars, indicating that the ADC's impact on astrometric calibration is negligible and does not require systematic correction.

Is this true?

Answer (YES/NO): NO